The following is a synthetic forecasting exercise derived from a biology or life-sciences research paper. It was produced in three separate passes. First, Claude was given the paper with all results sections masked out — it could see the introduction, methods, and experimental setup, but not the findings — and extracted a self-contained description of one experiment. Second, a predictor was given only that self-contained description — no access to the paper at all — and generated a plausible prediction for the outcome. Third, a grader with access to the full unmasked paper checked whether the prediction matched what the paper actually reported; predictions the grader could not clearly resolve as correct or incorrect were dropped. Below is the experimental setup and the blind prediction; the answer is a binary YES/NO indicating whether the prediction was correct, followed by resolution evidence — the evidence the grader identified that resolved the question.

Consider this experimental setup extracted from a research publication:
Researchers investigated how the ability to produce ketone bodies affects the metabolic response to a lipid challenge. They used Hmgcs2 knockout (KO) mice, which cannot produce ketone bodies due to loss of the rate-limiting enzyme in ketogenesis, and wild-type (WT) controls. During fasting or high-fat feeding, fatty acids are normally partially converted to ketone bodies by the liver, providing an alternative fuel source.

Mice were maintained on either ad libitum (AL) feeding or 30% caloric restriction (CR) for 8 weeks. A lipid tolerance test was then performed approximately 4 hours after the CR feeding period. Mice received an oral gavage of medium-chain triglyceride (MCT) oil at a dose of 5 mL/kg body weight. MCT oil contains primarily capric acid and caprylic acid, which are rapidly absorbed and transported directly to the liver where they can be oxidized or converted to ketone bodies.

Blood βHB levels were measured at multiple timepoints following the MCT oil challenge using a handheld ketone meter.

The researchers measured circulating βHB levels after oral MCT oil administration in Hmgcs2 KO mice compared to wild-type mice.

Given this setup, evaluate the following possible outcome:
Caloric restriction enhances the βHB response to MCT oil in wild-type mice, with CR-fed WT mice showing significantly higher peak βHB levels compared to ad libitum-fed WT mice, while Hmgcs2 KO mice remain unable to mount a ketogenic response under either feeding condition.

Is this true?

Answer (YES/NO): YES